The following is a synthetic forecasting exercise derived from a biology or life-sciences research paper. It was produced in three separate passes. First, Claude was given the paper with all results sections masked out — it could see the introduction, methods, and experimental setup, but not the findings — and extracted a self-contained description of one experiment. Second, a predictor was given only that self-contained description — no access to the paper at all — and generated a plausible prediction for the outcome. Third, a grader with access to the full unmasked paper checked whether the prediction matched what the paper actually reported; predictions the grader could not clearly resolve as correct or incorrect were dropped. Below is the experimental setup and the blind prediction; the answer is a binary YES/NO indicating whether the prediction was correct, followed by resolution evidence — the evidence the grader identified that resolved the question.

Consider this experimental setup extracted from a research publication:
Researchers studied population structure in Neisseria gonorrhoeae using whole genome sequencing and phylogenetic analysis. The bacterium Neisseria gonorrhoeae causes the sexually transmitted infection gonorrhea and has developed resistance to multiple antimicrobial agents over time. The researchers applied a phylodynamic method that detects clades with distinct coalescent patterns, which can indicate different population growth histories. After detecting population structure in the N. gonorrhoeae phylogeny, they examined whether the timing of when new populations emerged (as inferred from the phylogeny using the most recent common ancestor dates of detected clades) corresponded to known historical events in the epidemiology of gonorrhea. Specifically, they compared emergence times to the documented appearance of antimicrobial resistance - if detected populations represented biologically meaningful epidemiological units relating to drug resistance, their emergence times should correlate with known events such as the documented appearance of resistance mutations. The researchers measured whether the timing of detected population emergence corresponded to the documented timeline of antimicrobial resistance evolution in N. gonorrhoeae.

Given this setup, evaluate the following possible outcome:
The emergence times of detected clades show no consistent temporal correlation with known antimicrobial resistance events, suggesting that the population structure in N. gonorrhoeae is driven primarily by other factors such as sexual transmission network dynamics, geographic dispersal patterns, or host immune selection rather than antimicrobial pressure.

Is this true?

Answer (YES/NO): NO